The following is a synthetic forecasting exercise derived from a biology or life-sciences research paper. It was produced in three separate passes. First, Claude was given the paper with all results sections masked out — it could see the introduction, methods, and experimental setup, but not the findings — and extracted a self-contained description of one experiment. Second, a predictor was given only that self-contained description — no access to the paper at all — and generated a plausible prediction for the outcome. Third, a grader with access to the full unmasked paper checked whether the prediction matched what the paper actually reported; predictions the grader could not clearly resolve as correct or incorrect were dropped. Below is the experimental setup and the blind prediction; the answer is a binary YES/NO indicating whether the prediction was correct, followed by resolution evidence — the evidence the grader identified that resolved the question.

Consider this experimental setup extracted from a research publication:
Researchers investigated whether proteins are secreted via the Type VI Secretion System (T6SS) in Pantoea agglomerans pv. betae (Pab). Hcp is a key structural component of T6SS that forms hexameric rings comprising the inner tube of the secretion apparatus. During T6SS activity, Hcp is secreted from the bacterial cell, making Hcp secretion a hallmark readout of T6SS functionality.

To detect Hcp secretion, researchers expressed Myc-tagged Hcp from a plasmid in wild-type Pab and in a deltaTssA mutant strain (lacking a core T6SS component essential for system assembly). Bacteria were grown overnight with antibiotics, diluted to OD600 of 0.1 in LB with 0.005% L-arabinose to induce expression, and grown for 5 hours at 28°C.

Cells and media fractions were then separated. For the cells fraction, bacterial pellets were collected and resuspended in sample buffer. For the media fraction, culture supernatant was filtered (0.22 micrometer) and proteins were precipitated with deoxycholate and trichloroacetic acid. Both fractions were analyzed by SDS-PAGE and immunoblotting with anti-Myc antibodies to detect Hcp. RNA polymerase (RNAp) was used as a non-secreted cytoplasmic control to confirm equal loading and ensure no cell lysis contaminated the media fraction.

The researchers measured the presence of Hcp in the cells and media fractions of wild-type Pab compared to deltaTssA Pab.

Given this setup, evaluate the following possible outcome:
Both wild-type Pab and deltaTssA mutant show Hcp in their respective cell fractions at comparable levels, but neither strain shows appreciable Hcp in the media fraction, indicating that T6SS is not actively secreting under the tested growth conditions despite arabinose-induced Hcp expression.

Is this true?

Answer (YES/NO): NO